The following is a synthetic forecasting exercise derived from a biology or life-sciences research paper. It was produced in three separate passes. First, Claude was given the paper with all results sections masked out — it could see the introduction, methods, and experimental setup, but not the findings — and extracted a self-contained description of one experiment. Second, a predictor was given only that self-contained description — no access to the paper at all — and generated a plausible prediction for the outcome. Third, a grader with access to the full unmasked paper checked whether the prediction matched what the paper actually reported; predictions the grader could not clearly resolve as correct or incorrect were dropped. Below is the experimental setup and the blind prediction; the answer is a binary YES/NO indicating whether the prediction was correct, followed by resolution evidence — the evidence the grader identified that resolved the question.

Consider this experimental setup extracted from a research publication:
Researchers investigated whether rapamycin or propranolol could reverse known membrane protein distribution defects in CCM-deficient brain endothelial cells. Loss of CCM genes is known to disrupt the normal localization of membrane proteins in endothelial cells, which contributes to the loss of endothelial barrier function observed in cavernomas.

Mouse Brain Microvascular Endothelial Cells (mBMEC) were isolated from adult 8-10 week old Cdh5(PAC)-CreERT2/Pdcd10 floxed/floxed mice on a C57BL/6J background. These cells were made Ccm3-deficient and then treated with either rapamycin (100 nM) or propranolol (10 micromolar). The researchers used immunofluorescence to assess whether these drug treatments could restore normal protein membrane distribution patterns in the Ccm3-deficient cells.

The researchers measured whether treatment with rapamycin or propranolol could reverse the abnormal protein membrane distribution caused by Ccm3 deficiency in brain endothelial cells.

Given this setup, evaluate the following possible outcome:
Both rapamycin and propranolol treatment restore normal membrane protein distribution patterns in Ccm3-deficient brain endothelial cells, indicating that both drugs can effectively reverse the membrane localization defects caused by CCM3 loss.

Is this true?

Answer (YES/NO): NO